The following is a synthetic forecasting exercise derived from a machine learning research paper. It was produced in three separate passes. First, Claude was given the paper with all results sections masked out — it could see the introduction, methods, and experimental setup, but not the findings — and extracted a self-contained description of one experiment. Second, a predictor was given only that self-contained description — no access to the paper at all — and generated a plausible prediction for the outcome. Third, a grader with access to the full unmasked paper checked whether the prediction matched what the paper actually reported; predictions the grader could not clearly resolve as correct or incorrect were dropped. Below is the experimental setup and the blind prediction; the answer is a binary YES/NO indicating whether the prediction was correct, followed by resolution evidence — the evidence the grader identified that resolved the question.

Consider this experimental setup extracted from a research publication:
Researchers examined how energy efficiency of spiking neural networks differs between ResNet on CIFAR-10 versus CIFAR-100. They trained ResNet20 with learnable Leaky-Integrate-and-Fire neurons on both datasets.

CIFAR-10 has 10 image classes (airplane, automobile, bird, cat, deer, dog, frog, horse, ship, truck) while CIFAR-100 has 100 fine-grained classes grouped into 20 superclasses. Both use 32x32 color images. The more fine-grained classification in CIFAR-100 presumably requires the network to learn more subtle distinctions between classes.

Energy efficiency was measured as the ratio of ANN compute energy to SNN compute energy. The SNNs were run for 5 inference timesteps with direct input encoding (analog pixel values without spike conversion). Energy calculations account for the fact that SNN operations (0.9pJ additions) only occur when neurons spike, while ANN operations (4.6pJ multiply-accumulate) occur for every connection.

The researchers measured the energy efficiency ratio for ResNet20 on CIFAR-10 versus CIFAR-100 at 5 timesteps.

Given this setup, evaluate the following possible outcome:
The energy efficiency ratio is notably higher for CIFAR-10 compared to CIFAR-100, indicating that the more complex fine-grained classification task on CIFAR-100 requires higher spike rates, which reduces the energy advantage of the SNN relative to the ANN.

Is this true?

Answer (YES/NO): NO